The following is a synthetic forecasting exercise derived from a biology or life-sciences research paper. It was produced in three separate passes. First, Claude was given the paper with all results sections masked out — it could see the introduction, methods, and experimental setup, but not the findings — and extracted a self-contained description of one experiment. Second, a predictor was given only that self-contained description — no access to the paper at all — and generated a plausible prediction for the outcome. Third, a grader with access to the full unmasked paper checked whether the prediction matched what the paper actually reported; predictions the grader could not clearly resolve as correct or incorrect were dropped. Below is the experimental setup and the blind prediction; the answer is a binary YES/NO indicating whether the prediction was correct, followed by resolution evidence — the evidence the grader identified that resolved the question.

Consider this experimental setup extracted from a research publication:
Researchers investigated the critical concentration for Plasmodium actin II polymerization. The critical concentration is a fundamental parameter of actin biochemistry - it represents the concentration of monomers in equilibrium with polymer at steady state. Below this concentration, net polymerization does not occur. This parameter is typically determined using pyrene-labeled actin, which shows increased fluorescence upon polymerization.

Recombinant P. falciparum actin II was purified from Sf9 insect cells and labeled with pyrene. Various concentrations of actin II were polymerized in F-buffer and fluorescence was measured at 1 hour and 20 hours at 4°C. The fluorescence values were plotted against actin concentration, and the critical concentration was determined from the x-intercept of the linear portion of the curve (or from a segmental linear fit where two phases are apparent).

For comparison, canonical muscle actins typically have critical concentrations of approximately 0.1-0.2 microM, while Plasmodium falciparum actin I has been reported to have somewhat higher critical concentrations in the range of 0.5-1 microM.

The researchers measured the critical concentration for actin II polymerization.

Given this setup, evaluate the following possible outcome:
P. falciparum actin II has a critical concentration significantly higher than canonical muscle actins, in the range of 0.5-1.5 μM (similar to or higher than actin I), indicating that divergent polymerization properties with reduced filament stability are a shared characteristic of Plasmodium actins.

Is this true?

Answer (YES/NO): NO